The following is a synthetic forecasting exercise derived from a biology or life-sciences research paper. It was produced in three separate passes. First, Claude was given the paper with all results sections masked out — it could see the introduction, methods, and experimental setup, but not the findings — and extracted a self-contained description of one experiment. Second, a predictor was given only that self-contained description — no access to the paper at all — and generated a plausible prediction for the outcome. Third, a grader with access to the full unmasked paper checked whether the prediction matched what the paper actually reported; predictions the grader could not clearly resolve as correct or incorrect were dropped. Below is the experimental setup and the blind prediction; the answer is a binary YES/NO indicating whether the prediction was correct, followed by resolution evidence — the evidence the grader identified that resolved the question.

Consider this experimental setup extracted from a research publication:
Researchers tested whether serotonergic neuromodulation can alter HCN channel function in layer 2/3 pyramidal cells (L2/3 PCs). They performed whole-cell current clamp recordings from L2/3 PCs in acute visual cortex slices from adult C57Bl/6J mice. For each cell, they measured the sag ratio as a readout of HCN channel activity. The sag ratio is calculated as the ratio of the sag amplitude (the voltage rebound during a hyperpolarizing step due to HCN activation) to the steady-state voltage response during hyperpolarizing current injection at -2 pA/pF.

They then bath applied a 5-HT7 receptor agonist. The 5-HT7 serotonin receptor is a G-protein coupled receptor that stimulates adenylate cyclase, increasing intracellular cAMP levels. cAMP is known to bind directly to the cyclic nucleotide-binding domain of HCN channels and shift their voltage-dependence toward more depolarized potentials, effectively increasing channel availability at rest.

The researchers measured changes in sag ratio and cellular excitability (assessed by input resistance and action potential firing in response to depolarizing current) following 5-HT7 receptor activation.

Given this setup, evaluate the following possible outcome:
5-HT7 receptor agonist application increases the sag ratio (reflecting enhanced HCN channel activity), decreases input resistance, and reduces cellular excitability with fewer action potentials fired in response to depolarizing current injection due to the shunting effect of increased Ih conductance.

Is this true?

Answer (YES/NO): NO